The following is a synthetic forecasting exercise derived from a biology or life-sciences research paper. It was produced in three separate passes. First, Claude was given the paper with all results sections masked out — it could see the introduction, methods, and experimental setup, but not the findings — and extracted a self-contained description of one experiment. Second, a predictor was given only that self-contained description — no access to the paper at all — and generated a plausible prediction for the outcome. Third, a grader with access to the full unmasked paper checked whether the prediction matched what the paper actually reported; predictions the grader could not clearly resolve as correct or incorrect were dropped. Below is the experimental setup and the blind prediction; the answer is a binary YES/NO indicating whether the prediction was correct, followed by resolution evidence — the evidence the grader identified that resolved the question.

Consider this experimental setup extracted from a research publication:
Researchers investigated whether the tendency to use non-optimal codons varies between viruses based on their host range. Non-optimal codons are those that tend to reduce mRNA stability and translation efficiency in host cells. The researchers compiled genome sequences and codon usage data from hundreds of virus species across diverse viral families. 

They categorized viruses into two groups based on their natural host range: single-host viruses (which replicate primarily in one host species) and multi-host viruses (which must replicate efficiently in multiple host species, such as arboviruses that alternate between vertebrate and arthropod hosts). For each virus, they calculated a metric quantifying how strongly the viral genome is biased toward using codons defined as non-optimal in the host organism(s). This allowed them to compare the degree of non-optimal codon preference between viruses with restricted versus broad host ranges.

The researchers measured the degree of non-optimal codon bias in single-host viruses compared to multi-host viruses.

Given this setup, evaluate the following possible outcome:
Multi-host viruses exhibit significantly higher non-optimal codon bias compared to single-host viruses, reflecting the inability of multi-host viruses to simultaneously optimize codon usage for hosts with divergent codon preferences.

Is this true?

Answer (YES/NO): NO